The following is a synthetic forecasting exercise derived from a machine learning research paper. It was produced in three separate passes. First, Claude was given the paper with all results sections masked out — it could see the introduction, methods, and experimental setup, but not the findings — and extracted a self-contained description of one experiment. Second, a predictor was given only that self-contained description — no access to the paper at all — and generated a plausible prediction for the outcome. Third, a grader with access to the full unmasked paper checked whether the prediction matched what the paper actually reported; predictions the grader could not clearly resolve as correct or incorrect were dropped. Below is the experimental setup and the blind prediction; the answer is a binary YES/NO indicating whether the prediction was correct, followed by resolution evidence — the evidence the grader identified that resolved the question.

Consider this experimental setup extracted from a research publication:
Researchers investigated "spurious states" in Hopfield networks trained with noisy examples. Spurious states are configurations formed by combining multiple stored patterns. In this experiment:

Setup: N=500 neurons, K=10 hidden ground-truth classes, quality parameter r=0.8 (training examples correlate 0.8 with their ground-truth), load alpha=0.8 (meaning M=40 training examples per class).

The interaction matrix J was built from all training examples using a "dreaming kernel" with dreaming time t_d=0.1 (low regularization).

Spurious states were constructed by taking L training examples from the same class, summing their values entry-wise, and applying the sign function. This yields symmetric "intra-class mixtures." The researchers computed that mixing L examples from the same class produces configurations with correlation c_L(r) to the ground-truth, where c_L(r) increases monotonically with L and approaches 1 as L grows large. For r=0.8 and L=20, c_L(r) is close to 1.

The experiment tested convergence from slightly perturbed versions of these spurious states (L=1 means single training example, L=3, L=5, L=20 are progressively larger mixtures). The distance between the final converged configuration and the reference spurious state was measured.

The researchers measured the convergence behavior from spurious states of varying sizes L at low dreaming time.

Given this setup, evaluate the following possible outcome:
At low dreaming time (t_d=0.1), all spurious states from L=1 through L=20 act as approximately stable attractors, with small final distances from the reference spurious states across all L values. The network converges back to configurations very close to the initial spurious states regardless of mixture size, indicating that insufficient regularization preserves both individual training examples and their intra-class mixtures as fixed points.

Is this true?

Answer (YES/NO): NO